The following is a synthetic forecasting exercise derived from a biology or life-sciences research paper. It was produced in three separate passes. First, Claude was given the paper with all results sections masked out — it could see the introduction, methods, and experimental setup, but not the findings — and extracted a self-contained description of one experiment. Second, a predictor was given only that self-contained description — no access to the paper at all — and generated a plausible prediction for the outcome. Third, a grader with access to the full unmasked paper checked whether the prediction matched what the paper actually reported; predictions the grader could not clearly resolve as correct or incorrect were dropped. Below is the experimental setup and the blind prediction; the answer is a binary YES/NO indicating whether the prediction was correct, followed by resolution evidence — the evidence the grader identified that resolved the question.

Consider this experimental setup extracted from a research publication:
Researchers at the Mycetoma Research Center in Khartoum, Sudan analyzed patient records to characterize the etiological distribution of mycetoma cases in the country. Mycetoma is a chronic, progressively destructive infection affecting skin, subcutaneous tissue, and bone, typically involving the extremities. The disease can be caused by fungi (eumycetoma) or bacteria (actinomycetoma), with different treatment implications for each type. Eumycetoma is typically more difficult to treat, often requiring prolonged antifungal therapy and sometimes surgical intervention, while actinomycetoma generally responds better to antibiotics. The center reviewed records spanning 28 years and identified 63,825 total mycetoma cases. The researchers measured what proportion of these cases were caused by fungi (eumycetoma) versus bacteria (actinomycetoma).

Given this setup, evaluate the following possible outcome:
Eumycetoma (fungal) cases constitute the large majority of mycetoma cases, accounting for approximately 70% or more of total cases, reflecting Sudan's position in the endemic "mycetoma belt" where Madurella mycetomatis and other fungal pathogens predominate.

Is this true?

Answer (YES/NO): YES